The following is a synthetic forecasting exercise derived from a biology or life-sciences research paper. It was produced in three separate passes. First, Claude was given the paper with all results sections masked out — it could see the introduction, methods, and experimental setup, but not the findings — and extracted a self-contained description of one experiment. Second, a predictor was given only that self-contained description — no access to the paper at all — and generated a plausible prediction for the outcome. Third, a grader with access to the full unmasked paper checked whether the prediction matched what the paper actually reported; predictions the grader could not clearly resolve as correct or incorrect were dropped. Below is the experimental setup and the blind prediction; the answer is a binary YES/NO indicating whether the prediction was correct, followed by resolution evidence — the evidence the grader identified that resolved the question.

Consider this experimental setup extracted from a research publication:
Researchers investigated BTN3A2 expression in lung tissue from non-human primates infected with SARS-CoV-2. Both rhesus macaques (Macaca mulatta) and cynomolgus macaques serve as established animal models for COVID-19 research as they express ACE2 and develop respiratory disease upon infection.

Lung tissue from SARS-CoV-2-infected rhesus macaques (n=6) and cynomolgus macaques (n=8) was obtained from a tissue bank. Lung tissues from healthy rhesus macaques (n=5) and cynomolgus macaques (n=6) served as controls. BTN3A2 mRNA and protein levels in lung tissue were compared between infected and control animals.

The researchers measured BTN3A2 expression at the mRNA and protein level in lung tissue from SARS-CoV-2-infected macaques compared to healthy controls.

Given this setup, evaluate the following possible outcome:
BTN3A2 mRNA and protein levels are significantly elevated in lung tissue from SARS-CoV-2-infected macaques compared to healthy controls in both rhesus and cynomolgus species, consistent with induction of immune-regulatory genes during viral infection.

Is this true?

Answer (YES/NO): NO